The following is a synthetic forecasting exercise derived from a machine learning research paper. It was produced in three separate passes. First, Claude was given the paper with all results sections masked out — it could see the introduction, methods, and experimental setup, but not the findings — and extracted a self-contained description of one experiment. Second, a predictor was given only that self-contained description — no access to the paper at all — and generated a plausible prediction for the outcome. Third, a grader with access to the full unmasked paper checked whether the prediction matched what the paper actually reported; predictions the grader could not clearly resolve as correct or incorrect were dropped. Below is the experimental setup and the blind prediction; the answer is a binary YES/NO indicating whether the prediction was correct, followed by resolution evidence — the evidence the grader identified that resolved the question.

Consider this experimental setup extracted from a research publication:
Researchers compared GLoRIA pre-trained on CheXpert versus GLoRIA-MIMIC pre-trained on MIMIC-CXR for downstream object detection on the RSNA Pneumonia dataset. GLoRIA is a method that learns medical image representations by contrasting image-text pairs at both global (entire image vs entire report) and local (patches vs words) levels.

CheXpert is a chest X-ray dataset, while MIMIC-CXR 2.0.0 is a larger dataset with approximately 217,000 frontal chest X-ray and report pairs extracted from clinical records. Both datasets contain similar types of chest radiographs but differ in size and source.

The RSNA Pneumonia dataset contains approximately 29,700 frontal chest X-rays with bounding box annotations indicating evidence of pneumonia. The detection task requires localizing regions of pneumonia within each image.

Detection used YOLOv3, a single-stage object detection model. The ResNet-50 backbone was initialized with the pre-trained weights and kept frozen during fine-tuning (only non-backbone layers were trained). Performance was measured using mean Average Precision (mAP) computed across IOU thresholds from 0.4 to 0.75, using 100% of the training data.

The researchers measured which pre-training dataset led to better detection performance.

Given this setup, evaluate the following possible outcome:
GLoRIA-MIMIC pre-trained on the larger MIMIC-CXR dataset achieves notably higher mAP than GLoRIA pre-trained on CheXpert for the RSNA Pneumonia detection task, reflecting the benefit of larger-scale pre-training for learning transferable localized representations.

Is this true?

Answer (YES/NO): YES